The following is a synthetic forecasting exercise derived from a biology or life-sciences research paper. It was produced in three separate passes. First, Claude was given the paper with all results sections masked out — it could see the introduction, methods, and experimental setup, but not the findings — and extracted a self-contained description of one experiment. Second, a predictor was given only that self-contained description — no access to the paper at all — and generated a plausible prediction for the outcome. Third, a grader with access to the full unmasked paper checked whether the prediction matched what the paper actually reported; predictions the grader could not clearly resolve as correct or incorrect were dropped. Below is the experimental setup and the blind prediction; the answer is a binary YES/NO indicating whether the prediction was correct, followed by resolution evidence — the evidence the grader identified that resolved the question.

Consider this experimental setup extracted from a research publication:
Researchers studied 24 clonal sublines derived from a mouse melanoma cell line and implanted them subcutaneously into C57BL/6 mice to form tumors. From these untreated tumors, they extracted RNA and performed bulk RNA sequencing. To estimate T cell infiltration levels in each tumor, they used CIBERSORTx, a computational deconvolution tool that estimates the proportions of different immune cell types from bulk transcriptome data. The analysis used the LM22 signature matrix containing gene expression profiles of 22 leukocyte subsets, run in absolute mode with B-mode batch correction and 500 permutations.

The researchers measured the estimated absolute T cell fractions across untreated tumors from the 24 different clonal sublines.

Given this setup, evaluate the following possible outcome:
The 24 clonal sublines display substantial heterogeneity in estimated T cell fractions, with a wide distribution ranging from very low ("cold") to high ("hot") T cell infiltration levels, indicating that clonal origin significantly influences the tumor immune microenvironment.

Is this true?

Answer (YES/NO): YES